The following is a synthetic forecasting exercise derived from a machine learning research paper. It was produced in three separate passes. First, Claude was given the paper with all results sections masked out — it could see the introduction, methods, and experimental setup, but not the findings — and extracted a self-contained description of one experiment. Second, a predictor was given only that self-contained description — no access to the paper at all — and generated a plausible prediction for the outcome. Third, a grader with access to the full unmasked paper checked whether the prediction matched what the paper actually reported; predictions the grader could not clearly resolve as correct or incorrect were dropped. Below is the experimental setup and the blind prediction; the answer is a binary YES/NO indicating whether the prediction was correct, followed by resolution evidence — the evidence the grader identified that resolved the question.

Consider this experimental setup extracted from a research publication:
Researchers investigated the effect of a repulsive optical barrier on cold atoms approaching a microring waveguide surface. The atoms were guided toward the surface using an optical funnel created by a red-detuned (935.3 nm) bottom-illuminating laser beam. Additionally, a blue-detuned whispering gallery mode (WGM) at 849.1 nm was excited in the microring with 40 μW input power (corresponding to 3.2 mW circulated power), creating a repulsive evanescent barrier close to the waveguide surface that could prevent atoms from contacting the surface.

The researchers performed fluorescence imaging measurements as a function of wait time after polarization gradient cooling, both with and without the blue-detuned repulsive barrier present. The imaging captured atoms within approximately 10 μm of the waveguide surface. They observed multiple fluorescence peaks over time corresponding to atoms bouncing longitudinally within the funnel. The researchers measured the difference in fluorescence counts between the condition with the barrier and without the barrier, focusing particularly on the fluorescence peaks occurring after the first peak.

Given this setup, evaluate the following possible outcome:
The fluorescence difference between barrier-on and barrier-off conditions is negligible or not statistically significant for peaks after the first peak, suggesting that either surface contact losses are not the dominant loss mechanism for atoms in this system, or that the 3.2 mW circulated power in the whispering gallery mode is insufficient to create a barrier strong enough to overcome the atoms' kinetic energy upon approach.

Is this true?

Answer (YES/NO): NO